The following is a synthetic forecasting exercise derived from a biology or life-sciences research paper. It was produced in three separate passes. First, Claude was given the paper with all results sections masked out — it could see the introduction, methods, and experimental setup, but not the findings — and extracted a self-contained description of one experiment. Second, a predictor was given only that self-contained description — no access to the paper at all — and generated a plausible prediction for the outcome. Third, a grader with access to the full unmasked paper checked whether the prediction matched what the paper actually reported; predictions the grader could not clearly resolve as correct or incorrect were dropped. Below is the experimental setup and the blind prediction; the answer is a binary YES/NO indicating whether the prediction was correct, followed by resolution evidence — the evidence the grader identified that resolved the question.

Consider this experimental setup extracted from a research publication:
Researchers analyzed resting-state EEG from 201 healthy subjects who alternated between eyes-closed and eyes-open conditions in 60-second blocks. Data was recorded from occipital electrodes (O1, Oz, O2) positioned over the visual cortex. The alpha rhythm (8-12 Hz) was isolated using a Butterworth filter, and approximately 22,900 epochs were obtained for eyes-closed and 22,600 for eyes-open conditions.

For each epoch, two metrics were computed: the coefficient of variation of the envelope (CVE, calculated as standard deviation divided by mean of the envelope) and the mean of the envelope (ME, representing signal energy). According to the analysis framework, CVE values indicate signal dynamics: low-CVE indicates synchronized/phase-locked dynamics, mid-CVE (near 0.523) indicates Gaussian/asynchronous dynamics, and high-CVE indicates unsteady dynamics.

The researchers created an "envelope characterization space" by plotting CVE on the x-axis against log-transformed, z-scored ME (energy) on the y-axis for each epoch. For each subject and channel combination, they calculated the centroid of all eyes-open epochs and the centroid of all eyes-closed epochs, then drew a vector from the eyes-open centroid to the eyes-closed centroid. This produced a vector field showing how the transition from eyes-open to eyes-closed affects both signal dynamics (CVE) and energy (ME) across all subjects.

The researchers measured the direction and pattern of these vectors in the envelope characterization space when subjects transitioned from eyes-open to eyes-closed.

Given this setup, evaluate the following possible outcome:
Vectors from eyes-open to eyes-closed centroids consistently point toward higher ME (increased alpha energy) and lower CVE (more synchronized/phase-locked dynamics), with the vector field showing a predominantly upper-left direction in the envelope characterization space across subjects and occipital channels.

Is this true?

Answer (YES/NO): NO